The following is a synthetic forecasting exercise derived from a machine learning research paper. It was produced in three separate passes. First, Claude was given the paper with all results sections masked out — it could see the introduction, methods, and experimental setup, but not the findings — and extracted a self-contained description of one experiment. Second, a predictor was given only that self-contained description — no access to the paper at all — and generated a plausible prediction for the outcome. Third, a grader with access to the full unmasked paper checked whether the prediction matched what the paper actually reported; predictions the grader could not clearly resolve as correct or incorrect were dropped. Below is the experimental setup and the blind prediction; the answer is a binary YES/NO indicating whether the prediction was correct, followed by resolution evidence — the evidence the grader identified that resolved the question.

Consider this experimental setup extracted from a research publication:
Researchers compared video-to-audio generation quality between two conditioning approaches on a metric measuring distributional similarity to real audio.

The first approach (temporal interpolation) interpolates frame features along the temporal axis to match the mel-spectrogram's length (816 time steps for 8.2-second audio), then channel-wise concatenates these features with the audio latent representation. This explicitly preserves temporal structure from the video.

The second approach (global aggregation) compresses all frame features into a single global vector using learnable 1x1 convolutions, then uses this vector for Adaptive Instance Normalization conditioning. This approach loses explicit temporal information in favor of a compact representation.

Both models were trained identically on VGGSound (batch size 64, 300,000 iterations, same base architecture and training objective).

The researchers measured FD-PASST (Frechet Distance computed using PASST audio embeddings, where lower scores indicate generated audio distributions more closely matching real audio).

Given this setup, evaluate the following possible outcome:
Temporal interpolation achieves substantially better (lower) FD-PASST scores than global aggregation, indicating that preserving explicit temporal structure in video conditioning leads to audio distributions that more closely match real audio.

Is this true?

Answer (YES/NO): NO